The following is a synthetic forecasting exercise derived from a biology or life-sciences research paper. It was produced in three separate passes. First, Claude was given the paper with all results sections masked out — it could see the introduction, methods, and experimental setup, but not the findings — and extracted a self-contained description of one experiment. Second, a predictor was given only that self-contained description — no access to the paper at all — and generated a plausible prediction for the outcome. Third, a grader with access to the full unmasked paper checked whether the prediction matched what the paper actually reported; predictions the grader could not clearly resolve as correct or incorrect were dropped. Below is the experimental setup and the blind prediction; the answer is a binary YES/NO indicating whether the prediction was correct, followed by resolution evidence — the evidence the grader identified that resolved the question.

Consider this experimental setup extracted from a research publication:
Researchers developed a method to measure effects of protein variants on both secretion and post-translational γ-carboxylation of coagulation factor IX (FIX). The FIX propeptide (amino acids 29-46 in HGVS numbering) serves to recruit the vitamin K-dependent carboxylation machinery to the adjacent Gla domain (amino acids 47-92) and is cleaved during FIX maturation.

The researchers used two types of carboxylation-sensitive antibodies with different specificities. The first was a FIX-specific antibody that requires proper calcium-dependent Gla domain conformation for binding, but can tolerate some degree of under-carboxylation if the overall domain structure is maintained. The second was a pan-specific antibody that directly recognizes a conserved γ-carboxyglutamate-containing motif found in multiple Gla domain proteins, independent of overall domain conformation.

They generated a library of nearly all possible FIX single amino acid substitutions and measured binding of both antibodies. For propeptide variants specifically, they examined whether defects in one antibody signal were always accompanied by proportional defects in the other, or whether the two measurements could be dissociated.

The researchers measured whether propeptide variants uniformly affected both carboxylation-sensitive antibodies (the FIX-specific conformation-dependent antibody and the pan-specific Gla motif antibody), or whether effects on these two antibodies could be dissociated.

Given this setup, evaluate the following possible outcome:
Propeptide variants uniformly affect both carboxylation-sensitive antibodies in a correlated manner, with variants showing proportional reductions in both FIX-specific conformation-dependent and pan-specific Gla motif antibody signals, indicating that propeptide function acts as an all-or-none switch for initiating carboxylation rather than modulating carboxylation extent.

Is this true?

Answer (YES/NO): NO